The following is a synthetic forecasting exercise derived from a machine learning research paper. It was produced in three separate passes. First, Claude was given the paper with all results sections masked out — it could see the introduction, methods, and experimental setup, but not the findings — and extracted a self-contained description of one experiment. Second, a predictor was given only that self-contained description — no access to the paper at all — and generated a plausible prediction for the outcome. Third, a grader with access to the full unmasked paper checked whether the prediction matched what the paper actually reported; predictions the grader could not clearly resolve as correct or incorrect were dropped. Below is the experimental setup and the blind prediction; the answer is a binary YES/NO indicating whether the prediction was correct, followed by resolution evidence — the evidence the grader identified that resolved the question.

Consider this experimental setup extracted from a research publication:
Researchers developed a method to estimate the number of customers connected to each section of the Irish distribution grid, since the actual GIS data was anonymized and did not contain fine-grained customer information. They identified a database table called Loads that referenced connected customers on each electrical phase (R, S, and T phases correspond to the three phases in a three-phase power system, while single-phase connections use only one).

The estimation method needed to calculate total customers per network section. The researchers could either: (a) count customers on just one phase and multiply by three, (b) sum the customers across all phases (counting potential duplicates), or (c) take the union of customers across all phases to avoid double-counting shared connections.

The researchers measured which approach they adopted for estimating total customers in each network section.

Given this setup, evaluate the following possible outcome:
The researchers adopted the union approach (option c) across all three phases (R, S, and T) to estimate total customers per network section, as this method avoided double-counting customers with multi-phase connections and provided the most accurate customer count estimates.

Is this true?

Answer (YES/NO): YES